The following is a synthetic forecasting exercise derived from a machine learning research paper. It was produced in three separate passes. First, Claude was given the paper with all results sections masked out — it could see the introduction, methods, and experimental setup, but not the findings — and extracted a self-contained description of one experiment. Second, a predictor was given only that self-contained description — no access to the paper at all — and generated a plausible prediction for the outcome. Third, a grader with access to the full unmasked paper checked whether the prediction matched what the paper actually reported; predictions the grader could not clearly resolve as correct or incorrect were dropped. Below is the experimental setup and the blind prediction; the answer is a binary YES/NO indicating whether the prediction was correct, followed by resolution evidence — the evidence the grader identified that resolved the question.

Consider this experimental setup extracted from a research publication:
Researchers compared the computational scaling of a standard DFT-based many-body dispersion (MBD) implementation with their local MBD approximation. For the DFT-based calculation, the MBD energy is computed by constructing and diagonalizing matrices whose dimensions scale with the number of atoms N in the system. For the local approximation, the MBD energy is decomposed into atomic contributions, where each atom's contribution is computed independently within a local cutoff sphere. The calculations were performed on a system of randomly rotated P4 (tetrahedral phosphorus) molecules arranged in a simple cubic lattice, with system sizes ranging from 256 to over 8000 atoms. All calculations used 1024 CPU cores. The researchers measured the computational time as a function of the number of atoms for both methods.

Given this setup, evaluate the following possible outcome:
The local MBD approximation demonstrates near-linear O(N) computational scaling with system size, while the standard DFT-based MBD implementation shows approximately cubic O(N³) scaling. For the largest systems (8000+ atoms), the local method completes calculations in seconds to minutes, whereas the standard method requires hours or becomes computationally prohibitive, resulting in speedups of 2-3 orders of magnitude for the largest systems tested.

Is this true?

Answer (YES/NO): NO